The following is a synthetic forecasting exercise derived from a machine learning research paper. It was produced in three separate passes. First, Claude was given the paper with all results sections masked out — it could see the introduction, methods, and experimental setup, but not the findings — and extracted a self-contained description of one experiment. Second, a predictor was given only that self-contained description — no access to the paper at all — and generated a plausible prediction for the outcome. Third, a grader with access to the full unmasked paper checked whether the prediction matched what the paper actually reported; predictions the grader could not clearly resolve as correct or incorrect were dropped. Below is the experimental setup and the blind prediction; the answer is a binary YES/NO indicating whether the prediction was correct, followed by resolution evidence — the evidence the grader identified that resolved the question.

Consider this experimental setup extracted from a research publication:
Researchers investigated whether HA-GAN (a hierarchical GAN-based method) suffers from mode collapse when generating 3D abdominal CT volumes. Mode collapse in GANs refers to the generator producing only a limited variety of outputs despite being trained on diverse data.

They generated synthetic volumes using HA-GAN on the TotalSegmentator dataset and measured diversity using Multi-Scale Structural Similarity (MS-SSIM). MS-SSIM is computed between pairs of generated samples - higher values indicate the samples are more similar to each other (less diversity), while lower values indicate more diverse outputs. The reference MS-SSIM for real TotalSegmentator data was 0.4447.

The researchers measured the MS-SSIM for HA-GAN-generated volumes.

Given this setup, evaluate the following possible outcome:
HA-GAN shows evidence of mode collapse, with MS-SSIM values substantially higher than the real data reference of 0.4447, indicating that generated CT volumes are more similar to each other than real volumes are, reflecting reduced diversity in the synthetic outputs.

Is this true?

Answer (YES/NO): YES